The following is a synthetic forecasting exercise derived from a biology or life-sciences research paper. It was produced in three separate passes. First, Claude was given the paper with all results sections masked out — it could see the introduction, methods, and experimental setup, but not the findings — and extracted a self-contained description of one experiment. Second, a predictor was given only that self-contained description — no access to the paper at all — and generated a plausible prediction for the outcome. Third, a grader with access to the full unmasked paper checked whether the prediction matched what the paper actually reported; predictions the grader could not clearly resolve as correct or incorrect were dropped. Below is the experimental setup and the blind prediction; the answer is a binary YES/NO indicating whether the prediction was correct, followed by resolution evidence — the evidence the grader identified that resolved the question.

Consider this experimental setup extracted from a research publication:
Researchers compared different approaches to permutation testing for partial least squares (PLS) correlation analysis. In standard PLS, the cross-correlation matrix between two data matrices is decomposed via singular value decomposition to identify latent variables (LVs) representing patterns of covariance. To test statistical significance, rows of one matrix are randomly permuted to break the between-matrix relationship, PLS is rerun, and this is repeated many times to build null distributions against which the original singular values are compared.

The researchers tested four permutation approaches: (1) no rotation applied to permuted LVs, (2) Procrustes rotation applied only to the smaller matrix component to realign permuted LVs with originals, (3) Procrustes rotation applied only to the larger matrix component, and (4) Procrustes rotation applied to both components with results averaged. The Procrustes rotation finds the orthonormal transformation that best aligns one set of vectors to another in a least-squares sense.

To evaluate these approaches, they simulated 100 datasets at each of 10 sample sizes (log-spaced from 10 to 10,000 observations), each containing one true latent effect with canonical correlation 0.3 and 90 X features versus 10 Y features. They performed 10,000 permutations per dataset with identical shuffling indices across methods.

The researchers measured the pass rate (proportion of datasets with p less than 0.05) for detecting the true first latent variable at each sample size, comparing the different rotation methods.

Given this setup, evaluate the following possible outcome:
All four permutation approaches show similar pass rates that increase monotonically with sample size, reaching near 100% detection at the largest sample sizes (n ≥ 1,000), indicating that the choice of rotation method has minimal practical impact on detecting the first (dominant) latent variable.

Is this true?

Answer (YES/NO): NO